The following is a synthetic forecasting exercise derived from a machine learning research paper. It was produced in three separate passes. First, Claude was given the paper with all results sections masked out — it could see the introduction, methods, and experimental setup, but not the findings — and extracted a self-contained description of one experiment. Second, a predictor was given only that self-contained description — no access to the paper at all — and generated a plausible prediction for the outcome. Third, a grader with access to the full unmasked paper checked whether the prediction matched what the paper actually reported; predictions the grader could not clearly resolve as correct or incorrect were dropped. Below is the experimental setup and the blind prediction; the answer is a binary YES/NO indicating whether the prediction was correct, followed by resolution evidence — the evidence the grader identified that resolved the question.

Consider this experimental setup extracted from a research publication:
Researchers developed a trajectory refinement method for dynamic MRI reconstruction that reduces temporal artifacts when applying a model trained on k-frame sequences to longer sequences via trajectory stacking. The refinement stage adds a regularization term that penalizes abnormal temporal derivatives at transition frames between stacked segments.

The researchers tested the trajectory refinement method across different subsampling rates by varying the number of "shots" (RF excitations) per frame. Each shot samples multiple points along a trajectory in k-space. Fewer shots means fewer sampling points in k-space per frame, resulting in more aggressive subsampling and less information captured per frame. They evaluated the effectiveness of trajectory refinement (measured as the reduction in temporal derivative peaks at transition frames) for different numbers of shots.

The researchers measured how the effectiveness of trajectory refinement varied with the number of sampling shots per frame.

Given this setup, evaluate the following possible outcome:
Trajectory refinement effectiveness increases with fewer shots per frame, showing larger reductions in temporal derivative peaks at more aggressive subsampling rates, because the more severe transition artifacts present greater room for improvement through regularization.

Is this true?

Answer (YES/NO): NO